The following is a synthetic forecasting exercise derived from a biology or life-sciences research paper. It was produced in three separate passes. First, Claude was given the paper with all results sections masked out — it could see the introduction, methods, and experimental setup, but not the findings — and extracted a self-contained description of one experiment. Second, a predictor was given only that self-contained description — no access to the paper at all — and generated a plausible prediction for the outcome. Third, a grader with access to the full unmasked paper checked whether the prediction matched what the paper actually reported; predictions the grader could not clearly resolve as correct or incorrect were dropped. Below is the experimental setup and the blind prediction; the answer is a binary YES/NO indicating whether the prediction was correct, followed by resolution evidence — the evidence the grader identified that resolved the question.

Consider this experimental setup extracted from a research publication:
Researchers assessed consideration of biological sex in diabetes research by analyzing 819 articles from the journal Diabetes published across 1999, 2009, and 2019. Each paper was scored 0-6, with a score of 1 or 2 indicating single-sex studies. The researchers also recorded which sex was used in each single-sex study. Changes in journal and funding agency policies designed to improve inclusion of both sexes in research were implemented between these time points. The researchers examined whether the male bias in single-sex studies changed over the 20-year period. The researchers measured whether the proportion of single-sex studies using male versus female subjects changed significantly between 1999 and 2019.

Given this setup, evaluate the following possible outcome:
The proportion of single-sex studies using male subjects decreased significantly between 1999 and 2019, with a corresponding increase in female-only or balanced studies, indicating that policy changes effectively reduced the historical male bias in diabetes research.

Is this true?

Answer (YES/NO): NO